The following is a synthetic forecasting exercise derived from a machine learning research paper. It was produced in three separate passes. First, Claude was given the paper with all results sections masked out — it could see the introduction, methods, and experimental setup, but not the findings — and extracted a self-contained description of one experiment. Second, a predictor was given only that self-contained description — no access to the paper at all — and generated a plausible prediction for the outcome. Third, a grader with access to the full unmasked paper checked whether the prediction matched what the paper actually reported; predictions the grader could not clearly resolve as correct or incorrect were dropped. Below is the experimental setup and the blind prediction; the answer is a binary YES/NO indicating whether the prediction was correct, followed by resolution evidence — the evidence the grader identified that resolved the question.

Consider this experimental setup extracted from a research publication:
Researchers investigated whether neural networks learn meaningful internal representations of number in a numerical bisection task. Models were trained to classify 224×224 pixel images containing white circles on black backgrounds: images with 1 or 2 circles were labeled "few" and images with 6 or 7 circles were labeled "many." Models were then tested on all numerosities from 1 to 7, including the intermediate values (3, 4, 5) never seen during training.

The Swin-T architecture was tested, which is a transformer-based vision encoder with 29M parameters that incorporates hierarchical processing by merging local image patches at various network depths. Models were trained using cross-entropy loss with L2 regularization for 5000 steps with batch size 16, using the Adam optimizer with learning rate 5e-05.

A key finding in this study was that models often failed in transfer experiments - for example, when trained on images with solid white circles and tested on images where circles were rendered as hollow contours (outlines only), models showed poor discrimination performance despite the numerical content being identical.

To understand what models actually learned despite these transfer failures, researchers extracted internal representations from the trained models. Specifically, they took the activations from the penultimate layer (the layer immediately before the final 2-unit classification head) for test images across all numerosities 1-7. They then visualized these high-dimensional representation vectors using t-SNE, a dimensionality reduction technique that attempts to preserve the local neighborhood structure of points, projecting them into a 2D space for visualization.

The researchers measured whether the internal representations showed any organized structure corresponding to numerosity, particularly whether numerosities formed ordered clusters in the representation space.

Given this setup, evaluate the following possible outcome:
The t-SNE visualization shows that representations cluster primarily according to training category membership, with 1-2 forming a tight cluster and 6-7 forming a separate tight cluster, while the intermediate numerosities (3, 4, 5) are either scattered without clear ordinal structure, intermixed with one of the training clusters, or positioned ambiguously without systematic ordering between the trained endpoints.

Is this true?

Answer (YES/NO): NO